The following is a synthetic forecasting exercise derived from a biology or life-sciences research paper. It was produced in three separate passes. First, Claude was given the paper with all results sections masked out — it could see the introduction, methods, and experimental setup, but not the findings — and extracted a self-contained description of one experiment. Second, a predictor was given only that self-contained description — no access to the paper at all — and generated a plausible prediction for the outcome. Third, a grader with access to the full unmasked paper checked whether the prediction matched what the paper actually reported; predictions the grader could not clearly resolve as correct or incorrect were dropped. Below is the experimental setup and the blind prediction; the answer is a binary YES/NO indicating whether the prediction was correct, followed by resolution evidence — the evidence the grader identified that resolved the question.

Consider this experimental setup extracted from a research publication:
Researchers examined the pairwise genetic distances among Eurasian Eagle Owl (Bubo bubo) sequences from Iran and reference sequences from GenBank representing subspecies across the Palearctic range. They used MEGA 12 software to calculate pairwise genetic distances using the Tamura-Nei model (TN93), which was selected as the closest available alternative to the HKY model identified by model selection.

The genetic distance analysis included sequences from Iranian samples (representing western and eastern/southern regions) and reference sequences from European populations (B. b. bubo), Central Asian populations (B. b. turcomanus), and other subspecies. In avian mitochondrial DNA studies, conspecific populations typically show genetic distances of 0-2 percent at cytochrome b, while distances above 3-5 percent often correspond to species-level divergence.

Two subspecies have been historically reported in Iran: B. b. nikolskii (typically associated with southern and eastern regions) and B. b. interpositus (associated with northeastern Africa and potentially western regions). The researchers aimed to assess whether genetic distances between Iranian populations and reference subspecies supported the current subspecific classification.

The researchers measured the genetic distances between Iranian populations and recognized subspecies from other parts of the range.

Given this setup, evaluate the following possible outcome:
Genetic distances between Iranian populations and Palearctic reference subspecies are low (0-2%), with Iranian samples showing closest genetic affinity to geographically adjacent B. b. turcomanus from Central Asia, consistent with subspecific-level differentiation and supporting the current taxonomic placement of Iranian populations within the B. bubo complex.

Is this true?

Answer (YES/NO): NO